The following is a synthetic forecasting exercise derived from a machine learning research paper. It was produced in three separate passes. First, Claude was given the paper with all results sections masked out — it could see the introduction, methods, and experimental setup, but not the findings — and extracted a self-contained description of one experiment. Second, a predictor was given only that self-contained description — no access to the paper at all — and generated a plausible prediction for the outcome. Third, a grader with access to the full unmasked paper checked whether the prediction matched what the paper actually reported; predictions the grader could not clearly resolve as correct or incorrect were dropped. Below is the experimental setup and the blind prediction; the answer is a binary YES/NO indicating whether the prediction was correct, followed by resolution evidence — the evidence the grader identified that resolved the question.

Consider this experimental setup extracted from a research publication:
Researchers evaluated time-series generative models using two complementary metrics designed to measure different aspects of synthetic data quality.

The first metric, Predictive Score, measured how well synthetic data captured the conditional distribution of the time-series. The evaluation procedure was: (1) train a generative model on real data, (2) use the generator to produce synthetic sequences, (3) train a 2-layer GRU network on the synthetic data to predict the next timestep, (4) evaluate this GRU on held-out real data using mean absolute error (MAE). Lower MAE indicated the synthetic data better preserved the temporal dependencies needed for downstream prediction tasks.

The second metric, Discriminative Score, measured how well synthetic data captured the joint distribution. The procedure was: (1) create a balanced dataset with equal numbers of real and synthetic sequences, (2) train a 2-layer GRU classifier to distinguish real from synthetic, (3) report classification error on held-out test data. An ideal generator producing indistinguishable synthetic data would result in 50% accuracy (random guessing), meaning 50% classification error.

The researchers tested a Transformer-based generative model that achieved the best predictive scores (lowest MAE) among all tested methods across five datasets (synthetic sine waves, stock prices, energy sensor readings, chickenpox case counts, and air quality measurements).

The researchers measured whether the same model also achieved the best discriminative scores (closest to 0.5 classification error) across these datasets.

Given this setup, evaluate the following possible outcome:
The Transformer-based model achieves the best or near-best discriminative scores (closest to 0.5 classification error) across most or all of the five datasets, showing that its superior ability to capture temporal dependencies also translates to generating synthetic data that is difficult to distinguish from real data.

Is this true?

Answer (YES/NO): NO